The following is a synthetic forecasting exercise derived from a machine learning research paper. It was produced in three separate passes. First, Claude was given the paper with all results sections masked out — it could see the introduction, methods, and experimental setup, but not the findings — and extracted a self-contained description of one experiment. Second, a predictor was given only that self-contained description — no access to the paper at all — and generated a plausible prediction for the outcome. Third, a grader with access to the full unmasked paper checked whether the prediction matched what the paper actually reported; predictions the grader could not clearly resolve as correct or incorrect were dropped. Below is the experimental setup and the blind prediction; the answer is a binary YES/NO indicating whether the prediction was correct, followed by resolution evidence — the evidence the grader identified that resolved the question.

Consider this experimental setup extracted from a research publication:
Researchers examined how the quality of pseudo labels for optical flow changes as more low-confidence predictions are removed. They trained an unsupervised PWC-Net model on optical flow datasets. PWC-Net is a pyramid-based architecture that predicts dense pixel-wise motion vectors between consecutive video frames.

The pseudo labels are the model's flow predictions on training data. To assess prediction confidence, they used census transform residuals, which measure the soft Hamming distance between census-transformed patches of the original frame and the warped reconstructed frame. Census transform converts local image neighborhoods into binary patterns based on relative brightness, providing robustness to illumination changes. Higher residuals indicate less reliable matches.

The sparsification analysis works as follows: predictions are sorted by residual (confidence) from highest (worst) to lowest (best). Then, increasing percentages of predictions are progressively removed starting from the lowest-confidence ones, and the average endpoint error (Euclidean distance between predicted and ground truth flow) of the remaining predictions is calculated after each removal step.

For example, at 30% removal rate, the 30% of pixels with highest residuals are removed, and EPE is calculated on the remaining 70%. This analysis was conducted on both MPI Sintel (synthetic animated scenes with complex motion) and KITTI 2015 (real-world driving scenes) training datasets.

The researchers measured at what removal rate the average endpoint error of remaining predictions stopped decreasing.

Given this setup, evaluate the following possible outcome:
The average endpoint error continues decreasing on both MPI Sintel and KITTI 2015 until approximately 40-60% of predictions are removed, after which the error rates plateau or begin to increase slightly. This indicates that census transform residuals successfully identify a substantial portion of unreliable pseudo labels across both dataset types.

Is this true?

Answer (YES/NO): NO